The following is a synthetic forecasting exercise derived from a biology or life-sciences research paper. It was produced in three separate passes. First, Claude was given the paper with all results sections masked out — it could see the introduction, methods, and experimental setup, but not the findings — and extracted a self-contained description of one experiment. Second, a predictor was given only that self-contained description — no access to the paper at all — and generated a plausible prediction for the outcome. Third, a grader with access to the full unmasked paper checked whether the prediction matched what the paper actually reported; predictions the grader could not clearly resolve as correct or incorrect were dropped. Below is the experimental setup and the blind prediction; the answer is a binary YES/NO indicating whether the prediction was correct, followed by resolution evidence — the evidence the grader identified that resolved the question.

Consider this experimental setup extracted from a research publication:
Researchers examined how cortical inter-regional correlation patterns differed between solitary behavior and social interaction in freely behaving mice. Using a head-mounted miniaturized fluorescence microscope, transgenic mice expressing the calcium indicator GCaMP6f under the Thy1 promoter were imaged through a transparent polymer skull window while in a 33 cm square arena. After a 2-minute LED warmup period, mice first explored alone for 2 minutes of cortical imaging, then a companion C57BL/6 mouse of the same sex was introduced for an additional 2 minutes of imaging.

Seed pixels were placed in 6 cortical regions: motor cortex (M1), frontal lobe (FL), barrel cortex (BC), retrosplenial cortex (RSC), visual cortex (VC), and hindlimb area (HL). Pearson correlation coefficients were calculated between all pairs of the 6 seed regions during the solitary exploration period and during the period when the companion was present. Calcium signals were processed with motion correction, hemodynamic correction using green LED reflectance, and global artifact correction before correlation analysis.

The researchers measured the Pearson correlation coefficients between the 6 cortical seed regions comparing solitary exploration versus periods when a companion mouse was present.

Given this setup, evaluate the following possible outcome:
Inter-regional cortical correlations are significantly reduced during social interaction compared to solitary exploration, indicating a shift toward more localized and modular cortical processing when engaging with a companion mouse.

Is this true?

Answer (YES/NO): NO